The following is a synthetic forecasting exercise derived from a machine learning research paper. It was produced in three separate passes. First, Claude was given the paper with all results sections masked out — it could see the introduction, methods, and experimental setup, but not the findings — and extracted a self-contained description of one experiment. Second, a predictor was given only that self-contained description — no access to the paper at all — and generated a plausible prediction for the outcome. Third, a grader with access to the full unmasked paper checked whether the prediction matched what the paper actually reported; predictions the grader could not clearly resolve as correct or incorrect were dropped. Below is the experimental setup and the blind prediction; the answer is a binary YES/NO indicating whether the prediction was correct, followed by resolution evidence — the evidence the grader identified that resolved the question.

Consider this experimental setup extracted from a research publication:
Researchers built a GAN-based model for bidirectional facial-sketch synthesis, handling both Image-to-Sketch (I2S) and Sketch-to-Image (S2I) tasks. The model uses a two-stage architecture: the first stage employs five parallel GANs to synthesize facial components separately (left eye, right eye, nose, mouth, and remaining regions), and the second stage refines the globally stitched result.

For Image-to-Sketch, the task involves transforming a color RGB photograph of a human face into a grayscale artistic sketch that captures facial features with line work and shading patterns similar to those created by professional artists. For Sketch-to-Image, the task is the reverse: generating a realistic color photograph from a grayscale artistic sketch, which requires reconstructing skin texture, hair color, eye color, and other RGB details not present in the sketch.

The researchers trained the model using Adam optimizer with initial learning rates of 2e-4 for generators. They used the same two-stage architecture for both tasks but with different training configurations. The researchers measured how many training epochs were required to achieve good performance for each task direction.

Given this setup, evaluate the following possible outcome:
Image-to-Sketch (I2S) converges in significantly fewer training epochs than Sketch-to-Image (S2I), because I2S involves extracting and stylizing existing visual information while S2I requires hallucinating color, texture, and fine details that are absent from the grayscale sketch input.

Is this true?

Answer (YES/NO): YES